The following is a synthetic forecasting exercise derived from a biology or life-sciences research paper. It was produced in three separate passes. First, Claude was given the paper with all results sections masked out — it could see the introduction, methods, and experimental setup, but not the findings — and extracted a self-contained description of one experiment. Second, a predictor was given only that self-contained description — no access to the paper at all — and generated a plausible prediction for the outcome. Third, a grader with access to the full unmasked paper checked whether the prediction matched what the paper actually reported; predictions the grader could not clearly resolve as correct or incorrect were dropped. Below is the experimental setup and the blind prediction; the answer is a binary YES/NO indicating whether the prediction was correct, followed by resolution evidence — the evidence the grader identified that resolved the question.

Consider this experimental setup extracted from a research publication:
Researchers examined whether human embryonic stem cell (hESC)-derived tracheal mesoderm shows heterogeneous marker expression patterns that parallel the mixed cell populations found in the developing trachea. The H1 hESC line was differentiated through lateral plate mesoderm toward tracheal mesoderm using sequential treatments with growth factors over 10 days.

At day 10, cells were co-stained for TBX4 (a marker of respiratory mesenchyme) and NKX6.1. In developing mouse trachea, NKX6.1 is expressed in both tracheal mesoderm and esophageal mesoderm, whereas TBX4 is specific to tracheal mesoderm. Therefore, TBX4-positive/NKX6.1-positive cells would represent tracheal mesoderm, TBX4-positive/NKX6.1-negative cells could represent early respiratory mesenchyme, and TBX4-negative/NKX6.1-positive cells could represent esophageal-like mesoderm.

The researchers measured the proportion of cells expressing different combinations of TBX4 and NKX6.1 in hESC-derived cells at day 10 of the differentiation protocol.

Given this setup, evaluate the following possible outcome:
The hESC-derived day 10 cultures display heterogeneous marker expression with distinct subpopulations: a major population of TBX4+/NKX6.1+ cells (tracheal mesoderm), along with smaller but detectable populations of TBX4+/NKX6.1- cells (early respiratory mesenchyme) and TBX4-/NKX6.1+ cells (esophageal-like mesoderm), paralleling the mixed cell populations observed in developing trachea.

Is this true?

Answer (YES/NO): YES